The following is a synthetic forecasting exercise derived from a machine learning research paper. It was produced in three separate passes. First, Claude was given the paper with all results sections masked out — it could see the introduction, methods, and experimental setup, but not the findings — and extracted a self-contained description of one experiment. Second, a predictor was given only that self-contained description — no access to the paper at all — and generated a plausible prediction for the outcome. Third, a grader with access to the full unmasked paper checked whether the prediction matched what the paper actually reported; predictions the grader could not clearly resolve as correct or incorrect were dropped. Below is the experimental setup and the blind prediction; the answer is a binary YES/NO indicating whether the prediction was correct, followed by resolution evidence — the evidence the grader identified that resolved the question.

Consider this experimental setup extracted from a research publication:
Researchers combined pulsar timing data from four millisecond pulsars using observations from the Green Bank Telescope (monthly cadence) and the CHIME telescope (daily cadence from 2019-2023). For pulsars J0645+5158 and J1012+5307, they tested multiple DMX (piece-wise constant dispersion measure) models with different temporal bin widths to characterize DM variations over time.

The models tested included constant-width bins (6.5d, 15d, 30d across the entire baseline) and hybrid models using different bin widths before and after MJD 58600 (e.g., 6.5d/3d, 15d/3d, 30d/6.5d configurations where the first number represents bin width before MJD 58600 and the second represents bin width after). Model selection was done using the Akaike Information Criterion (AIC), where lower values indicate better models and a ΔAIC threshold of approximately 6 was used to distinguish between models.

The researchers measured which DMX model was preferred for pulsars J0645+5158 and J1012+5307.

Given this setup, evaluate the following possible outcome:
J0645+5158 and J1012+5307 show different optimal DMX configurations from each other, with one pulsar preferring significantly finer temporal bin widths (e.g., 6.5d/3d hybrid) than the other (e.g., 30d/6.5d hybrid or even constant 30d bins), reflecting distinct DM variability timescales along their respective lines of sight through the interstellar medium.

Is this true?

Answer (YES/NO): NO